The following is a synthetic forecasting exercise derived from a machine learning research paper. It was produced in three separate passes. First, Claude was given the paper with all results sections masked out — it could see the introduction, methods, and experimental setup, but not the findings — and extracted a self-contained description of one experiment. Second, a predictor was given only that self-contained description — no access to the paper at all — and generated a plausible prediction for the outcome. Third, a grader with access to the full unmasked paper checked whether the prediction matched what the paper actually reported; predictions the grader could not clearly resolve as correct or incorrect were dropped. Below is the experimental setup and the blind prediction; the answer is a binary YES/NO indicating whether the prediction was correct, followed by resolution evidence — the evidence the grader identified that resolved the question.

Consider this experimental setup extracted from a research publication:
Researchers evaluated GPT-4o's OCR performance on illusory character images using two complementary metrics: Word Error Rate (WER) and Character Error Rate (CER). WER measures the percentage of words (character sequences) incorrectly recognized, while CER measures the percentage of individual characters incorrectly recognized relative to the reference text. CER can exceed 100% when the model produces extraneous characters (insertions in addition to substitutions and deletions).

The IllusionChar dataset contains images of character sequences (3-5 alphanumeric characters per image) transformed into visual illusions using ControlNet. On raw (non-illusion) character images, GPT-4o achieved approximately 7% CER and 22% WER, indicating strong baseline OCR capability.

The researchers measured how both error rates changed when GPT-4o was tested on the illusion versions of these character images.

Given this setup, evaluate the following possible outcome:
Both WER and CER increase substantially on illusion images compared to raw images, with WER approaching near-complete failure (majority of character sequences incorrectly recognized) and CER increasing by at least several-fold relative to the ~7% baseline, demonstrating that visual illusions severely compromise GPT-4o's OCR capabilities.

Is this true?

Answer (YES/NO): YES